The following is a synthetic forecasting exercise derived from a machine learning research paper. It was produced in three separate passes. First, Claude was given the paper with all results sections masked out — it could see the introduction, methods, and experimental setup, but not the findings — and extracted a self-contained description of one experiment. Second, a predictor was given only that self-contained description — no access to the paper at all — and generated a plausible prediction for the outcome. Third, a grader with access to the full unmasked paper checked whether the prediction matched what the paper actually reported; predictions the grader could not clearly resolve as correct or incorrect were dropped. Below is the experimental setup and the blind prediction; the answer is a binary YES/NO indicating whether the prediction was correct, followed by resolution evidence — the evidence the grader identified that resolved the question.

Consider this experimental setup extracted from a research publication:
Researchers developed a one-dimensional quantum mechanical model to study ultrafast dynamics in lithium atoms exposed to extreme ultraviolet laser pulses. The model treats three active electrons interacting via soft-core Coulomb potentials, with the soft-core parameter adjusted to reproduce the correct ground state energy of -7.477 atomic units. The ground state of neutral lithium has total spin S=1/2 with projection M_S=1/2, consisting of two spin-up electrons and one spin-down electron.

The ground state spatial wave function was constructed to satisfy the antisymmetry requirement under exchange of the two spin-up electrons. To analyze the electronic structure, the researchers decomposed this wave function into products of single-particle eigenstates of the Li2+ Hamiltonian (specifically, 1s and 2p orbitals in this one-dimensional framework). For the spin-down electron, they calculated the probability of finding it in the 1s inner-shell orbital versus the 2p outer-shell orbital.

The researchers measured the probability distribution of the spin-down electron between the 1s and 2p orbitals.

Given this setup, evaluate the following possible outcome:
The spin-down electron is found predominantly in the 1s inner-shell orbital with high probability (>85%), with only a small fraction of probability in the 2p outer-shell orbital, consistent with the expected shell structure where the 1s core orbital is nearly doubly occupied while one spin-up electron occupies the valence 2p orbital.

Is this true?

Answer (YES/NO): YES